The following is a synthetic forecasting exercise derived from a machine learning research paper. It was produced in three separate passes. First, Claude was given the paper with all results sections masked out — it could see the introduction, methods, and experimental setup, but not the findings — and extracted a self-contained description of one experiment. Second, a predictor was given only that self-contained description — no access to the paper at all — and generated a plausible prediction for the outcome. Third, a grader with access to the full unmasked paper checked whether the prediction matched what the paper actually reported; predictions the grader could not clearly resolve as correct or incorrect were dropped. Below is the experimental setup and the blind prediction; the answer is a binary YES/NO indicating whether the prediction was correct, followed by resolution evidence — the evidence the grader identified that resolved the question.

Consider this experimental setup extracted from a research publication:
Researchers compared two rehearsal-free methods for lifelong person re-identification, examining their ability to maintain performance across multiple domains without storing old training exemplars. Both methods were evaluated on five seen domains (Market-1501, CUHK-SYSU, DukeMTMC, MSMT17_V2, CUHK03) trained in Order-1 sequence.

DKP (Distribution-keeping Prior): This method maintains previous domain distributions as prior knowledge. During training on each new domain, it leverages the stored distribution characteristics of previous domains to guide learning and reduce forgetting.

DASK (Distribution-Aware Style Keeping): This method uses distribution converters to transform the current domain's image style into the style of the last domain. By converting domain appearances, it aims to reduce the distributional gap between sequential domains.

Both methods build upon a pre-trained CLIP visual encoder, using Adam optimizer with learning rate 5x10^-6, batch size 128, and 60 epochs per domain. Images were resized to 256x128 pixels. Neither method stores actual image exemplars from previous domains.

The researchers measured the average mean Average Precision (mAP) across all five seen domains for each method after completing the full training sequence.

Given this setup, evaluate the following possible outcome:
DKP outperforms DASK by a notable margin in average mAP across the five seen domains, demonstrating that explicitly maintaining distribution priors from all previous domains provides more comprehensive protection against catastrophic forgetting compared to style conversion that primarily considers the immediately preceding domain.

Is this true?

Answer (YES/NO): NO